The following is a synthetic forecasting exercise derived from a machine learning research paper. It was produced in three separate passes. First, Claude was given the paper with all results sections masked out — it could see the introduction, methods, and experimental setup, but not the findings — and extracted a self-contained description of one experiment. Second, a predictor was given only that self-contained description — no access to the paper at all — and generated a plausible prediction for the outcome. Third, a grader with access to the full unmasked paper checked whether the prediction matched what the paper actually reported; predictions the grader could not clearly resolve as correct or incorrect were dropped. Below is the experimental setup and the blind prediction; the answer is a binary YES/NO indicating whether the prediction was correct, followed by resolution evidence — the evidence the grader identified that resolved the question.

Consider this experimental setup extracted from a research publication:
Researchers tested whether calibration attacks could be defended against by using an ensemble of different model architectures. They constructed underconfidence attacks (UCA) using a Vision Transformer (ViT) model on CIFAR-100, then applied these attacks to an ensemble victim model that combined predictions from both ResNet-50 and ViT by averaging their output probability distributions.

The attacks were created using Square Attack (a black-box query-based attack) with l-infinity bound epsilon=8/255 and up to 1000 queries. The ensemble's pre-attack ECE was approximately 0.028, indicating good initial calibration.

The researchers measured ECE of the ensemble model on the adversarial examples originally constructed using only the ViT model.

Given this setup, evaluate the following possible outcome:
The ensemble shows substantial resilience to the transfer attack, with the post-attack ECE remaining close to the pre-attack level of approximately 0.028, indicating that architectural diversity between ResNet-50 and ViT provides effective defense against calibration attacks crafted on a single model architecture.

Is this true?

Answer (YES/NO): NO